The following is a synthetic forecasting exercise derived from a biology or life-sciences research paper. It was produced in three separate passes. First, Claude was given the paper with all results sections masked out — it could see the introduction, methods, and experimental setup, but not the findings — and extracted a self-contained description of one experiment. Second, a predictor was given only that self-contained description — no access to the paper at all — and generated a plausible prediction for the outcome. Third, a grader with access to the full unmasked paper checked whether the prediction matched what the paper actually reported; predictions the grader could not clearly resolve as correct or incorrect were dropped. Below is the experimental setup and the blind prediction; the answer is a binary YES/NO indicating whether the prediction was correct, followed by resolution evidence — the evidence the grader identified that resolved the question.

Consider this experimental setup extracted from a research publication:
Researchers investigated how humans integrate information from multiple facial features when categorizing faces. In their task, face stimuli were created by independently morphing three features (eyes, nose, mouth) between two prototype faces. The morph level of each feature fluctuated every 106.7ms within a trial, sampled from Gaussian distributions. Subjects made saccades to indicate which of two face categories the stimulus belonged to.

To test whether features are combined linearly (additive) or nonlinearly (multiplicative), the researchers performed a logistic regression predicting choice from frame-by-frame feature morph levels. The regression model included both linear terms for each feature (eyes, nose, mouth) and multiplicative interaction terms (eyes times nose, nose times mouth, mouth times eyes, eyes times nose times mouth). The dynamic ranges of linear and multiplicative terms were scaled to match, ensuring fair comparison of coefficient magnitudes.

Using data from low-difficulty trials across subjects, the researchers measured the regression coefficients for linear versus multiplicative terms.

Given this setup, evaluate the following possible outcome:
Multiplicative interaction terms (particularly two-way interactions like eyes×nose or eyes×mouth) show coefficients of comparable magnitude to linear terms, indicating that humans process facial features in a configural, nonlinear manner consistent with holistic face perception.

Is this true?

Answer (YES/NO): NO